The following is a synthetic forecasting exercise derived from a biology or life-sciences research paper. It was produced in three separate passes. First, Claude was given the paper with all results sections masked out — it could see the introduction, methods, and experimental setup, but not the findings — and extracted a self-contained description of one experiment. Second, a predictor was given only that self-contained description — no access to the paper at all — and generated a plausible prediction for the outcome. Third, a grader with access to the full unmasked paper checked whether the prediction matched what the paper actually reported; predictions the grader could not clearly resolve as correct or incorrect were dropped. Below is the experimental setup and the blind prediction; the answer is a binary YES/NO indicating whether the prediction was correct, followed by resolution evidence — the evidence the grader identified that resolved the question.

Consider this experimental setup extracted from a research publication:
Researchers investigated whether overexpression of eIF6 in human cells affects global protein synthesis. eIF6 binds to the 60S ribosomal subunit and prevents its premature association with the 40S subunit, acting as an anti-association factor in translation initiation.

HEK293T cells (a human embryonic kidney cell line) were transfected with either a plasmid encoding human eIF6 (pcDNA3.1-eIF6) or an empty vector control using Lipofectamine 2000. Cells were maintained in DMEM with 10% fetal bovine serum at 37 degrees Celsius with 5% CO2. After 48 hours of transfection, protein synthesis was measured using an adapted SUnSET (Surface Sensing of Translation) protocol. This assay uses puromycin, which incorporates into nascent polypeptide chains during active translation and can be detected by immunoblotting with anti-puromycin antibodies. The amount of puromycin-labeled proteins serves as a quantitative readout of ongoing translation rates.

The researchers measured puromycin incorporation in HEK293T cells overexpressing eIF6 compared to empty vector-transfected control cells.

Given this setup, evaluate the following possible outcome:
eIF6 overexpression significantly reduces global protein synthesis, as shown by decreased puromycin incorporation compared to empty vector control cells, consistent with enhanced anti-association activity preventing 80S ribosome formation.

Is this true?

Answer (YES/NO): NO